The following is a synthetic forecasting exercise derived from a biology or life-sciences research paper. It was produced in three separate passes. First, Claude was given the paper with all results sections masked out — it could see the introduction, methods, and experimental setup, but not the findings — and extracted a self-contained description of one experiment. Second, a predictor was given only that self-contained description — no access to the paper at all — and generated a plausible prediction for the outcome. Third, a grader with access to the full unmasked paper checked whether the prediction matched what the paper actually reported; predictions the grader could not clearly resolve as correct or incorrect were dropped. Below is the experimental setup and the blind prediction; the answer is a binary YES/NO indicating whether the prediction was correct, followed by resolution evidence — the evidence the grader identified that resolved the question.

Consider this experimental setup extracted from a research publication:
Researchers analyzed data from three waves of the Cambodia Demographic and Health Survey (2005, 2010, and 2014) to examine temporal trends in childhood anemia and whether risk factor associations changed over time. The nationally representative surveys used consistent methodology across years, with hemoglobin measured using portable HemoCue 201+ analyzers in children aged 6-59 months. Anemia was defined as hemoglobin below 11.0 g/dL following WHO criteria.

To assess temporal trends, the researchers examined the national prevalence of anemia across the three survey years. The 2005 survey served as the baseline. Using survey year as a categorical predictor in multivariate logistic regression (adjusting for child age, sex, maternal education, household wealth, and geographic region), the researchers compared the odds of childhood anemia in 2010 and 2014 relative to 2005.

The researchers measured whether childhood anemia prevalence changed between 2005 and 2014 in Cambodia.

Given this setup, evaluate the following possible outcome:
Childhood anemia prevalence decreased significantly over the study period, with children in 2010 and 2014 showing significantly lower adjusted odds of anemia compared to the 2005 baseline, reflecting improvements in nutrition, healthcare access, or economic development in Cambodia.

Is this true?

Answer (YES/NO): NO